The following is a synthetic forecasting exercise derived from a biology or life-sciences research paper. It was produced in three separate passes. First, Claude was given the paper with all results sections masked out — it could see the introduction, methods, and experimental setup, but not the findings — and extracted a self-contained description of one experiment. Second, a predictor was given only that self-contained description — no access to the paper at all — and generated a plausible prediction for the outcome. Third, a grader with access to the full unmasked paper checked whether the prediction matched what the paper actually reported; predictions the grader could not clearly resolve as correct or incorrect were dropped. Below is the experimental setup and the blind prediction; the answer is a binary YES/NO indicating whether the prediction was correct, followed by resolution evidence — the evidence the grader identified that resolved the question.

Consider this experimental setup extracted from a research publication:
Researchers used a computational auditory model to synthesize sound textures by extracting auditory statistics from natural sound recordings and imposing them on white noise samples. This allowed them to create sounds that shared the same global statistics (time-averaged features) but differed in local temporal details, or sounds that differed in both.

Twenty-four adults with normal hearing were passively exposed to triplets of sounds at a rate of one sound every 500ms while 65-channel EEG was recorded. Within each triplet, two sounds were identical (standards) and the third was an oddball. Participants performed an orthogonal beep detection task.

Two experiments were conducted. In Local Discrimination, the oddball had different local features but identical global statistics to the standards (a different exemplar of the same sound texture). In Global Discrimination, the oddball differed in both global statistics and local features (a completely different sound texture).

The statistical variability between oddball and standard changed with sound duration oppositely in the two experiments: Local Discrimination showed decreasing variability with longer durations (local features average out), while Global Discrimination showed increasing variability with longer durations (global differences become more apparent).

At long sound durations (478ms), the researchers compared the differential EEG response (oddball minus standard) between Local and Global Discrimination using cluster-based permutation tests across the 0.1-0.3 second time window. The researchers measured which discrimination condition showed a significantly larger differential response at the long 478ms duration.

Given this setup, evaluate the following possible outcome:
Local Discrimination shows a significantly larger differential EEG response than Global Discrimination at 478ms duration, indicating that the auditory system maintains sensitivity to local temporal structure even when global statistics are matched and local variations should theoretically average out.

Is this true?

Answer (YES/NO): NO